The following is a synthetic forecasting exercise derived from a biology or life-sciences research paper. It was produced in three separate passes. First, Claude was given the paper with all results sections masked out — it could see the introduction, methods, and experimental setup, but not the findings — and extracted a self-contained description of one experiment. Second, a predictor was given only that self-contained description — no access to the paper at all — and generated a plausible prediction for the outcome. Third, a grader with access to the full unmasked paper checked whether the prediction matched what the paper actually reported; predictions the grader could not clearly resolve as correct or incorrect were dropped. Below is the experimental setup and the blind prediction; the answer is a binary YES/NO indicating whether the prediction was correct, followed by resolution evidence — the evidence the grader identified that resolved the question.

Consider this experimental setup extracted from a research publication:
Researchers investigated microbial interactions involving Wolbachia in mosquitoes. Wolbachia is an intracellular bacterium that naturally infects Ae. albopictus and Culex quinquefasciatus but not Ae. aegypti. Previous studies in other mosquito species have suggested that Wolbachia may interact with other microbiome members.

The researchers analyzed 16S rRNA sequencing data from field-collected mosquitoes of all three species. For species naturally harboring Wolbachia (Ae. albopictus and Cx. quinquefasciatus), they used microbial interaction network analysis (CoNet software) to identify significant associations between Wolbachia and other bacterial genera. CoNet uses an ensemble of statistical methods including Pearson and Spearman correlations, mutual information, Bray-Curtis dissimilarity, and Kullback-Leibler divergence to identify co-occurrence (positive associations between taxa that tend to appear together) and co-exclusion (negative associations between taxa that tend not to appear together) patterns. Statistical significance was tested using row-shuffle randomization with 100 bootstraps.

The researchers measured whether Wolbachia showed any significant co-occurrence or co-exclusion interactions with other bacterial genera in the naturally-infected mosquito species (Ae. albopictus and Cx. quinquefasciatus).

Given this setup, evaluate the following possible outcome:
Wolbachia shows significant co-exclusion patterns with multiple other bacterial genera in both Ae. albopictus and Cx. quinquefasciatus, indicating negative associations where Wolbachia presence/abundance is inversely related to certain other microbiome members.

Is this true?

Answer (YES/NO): YES